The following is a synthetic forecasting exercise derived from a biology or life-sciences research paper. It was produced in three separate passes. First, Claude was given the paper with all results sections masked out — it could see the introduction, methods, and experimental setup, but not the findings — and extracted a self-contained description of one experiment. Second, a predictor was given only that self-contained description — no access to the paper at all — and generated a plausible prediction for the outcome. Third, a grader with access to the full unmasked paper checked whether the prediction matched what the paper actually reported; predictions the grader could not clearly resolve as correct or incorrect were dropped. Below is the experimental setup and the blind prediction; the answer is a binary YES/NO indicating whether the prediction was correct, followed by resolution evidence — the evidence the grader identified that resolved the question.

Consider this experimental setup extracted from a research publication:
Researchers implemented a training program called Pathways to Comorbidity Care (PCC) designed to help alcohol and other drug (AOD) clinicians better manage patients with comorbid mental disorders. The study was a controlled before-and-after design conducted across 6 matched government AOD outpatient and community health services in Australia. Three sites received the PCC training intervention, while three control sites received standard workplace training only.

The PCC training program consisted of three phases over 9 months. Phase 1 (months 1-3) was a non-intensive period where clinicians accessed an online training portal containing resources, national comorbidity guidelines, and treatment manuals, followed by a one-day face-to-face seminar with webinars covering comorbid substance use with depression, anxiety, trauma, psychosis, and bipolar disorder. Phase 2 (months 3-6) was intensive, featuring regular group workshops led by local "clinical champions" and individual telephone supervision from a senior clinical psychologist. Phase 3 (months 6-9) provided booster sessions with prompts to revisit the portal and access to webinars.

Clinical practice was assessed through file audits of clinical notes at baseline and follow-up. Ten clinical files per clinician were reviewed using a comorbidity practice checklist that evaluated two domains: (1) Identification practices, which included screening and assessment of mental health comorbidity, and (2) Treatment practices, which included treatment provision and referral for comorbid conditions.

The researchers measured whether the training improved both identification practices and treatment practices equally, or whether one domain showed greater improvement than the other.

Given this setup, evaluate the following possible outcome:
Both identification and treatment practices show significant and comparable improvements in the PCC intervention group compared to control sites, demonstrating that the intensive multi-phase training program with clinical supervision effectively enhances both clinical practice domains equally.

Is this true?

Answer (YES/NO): NO